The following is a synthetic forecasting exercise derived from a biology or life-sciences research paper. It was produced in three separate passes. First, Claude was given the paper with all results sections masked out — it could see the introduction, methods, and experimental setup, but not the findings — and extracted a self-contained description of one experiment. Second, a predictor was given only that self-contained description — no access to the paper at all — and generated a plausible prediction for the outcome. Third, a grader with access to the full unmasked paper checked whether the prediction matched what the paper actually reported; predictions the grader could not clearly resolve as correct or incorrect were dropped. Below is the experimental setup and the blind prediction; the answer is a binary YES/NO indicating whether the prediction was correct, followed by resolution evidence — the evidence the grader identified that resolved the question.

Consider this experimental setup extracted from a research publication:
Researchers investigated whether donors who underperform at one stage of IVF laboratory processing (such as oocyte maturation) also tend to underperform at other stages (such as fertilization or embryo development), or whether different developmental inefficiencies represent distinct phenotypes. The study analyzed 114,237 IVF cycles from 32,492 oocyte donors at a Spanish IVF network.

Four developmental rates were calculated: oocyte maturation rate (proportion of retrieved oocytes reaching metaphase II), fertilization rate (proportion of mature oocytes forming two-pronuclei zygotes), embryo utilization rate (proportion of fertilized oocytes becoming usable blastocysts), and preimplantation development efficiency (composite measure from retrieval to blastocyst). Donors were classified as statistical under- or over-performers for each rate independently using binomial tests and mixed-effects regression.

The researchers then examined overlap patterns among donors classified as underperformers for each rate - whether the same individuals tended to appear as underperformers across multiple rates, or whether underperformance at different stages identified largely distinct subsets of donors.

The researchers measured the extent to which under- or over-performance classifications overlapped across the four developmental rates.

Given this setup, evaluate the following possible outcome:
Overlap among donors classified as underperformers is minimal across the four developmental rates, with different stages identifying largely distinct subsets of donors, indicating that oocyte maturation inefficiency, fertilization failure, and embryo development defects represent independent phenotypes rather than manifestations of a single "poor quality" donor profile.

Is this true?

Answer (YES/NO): YES